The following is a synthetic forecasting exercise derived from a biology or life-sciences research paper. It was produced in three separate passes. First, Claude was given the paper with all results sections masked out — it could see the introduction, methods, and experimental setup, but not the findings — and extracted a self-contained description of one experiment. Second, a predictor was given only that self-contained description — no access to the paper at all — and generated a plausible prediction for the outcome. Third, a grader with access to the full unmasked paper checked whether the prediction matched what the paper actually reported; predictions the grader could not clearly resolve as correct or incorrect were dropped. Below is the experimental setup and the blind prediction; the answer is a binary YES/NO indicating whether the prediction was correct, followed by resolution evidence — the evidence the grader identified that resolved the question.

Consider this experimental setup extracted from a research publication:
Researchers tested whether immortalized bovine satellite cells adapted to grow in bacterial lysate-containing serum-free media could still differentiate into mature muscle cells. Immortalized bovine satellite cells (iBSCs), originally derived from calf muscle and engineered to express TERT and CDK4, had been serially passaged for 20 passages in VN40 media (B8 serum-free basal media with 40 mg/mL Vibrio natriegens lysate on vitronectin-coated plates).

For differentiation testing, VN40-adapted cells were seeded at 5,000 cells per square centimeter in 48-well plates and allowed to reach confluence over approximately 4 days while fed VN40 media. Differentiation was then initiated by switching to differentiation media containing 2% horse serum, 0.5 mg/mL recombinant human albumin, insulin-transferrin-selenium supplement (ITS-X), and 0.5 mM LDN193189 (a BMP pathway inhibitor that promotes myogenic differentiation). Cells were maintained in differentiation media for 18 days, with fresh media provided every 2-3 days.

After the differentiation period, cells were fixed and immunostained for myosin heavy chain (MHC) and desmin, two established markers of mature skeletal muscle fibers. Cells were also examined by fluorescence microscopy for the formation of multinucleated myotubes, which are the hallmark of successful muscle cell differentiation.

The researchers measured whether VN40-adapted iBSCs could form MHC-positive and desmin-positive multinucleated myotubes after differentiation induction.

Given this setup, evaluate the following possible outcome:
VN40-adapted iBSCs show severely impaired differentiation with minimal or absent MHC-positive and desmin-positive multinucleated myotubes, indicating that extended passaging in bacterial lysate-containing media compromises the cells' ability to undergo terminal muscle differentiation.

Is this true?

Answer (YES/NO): NO